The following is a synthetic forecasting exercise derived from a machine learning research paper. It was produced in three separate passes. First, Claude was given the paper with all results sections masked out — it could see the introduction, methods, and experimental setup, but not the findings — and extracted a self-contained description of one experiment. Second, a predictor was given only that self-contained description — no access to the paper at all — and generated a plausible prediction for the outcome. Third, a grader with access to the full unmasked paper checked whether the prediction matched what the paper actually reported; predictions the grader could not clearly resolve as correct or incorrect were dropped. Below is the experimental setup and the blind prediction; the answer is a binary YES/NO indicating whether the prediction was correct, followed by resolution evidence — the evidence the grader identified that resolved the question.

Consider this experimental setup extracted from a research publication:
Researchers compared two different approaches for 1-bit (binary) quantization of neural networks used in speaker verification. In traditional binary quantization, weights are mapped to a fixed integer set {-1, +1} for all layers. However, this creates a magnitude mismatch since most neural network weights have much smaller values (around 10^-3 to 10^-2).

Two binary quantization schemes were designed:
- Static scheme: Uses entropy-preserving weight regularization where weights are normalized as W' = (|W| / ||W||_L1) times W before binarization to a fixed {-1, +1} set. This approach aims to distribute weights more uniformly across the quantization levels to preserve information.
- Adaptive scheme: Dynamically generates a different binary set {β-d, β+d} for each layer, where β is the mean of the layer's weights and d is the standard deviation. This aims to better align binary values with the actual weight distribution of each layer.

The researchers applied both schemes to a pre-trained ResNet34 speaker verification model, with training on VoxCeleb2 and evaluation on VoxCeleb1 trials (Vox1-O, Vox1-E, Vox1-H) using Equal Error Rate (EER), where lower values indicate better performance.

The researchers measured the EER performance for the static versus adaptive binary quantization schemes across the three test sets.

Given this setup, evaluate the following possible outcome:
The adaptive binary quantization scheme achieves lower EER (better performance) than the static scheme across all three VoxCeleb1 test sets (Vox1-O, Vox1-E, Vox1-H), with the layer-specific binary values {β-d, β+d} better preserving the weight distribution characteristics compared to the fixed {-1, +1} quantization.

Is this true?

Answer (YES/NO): YES